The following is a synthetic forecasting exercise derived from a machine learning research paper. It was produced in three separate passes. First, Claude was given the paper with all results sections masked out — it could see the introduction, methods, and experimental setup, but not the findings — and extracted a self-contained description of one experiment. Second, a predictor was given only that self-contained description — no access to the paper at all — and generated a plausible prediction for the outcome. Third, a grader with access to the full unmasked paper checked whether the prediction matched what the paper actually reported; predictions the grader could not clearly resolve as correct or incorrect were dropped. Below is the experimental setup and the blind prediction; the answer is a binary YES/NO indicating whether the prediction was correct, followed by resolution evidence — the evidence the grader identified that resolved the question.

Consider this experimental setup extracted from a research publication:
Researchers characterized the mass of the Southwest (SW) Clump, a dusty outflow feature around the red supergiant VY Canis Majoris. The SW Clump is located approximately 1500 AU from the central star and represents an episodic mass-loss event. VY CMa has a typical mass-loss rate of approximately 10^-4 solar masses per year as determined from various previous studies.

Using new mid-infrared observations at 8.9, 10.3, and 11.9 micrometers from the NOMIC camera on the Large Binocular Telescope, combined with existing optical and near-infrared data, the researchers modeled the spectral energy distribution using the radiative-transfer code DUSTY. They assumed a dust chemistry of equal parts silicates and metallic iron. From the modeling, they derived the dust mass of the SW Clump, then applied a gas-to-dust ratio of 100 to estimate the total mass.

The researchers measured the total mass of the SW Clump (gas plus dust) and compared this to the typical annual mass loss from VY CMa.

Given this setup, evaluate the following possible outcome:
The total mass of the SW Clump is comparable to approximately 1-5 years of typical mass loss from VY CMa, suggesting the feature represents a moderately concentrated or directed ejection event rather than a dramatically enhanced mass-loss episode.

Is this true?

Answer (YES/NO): NO